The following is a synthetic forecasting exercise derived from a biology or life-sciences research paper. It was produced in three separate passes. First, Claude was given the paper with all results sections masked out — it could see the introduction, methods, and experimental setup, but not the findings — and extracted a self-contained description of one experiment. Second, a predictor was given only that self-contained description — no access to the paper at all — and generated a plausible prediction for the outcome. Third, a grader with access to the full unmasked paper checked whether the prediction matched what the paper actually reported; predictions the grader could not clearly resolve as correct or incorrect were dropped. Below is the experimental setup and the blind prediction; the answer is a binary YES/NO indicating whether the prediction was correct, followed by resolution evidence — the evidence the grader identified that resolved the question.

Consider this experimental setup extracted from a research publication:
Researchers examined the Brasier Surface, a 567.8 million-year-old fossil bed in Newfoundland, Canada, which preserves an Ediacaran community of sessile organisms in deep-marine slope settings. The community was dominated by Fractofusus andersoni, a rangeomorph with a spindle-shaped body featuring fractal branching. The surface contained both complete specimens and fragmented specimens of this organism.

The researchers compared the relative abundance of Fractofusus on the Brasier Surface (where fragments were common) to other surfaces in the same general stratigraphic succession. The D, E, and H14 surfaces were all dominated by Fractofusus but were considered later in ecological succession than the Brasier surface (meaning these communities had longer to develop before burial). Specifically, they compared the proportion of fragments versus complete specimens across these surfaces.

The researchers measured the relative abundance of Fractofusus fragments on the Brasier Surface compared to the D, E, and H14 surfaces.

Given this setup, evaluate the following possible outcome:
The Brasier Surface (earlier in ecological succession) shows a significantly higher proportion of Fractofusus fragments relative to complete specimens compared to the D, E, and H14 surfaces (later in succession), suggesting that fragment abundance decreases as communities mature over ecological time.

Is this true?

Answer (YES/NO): YES